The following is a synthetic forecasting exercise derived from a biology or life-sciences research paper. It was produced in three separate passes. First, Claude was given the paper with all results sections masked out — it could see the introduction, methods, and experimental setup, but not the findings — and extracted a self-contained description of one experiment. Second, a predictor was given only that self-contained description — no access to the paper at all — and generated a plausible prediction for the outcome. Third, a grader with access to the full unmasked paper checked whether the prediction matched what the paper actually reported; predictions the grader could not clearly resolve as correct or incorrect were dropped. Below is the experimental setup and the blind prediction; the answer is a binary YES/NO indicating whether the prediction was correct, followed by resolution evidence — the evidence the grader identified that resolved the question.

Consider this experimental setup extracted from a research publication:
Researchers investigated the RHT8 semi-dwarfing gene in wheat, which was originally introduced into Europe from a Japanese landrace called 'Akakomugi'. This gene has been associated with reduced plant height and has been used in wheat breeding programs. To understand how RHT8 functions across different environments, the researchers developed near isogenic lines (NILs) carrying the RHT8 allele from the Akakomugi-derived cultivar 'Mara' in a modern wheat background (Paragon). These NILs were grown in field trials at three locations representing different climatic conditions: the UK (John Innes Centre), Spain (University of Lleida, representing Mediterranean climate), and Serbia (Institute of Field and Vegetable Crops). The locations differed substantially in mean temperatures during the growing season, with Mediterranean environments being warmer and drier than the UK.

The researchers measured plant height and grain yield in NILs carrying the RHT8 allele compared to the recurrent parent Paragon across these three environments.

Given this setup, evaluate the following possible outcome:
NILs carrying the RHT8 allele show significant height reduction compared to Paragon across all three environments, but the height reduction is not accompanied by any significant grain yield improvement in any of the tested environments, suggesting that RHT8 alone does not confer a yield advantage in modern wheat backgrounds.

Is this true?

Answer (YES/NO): NO